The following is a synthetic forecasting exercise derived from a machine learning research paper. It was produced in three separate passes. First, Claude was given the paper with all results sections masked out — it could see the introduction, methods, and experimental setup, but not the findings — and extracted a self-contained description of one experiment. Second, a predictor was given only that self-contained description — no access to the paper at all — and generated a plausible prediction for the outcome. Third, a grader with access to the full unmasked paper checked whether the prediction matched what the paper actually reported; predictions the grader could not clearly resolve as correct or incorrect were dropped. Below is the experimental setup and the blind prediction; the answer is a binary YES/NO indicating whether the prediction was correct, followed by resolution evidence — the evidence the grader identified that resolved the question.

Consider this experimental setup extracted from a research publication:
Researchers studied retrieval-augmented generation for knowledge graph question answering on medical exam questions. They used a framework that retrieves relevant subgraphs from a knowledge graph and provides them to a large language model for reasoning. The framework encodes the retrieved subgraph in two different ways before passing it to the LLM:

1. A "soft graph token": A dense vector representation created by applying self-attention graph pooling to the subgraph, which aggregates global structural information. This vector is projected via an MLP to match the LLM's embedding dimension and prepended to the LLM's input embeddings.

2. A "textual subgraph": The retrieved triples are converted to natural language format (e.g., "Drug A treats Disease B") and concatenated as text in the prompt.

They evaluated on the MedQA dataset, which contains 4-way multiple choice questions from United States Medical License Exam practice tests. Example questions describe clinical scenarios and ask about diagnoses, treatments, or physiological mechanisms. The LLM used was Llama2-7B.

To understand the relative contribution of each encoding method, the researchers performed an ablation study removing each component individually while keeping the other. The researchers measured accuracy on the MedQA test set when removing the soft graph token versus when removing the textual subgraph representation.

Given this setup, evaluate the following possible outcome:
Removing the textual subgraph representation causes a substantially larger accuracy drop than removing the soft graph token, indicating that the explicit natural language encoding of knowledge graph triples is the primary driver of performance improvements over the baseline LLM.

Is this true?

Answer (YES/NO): YES